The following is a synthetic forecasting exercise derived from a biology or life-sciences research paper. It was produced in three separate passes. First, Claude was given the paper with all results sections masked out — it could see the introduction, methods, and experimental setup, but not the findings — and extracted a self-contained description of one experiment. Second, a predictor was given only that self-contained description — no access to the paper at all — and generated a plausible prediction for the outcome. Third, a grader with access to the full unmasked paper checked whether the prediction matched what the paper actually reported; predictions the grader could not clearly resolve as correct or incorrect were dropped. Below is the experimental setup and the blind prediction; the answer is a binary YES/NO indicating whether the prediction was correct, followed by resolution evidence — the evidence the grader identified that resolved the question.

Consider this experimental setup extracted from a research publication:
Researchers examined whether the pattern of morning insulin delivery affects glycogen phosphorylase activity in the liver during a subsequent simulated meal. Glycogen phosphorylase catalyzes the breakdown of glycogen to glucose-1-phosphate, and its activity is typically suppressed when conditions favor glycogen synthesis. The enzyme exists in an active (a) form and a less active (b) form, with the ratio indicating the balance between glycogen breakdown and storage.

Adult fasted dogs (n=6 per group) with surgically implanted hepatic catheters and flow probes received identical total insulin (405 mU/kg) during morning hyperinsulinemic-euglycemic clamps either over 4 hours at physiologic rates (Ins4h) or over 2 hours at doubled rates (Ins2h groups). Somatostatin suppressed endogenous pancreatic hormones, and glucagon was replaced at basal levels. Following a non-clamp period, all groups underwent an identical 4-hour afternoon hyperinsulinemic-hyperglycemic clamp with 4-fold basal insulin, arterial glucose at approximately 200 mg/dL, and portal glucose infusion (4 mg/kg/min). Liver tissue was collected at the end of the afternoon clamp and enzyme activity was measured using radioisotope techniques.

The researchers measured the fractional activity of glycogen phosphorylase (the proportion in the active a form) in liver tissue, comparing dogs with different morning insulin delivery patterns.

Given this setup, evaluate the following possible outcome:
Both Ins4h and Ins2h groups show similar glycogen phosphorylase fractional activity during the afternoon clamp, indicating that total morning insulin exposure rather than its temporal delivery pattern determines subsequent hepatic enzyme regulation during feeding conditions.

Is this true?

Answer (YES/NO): NO